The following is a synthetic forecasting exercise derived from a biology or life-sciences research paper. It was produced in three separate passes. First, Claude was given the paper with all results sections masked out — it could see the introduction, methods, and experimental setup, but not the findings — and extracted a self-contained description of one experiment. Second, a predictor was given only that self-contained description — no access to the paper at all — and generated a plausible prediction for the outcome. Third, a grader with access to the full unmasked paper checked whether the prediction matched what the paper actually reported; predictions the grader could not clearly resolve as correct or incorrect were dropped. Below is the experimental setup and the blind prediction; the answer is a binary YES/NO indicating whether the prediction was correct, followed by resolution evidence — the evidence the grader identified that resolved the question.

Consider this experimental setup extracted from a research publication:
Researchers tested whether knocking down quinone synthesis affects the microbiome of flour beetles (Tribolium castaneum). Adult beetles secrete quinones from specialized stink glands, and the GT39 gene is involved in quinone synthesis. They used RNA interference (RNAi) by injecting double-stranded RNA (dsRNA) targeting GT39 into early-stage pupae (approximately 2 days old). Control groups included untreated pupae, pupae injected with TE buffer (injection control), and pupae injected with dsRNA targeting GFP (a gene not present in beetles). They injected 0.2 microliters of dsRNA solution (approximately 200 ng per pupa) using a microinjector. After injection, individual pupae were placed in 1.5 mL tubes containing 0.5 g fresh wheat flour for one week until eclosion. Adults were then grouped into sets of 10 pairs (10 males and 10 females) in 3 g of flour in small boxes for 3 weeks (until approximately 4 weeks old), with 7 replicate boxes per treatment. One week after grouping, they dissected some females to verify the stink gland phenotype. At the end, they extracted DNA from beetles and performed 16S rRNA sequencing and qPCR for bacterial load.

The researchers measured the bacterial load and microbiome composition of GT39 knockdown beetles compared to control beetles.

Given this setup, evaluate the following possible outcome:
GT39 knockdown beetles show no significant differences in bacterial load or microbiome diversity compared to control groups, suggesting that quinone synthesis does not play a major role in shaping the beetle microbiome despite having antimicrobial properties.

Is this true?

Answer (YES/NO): NO